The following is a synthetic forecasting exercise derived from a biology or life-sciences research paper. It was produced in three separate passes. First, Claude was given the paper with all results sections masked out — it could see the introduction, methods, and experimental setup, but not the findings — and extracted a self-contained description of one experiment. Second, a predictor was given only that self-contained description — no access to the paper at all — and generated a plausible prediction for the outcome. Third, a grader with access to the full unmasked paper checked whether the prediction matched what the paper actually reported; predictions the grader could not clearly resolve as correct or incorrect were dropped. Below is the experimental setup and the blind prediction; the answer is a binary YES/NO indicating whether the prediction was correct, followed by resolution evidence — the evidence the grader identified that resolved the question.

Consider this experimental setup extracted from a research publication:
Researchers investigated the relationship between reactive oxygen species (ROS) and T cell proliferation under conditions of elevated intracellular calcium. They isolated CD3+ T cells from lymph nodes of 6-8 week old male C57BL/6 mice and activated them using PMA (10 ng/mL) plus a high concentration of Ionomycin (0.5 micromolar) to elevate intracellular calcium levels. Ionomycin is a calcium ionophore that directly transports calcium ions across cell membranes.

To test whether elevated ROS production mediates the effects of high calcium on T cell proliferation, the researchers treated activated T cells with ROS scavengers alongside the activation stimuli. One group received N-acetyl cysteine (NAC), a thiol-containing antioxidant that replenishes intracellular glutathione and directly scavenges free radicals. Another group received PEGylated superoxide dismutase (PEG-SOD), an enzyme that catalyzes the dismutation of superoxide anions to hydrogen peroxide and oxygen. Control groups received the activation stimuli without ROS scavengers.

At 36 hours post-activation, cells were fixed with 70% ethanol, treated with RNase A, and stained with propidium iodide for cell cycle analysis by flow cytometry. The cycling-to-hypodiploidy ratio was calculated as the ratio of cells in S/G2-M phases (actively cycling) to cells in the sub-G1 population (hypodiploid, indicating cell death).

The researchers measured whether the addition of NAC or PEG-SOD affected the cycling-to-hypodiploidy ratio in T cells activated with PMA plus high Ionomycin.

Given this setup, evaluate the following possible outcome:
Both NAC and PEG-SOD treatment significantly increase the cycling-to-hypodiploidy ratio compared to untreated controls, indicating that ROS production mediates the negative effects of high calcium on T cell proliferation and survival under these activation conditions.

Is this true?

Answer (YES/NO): YES